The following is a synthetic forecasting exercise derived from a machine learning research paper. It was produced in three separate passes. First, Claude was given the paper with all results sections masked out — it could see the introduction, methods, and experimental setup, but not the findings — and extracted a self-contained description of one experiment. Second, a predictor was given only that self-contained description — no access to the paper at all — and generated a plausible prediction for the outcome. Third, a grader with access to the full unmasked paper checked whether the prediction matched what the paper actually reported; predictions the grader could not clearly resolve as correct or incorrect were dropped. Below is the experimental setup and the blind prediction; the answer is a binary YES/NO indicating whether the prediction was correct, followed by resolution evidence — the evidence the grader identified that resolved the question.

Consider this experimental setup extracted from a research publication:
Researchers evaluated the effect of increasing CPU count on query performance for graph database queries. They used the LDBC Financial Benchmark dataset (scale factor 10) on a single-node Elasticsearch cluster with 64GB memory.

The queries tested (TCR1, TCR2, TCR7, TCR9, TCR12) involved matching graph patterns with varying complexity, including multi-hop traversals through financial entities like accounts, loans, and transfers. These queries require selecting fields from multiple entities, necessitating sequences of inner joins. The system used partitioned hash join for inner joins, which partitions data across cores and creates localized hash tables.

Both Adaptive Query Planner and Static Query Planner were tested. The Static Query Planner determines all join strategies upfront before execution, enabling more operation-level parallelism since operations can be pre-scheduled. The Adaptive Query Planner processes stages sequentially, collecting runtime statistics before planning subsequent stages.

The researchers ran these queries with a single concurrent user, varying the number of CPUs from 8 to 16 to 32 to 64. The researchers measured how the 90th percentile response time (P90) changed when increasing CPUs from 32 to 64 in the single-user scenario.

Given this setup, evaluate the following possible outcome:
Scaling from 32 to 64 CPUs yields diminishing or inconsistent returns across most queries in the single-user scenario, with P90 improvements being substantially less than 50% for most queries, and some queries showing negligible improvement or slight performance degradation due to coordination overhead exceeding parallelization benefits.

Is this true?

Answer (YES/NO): YES